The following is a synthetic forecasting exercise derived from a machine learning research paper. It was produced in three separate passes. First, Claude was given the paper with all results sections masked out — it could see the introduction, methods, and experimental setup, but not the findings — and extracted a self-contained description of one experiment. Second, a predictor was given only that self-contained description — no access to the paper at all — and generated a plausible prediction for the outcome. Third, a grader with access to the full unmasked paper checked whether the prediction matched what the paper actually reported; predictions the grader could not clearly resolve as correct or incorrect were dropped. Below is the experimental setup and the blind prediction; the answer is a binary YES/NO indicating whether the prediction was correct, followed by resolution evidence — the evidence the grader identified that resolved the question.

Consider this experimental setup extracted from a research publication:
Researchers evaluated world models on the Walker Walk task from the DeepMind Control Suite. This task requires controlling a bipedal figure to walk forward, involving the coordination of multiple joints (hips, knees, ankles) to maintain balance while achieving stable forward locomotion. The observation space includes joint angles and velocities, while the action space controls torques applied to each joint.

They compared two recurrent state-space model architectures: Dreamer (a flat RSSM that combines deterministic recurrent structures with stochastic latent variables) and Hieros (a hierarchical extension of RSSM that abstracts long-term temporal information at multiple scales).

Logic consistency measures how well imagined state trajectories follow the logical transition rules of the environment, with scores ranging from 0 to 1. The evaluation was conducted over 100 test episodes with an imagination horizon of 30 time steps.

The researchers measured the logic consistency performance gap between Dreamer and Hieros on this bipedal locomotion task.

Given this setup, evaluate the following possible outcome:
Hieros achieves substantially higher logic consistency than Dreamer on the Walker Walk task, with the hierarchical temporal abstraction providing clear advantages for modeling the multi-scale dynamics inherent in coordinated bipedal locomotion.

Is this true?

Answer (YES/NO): NO